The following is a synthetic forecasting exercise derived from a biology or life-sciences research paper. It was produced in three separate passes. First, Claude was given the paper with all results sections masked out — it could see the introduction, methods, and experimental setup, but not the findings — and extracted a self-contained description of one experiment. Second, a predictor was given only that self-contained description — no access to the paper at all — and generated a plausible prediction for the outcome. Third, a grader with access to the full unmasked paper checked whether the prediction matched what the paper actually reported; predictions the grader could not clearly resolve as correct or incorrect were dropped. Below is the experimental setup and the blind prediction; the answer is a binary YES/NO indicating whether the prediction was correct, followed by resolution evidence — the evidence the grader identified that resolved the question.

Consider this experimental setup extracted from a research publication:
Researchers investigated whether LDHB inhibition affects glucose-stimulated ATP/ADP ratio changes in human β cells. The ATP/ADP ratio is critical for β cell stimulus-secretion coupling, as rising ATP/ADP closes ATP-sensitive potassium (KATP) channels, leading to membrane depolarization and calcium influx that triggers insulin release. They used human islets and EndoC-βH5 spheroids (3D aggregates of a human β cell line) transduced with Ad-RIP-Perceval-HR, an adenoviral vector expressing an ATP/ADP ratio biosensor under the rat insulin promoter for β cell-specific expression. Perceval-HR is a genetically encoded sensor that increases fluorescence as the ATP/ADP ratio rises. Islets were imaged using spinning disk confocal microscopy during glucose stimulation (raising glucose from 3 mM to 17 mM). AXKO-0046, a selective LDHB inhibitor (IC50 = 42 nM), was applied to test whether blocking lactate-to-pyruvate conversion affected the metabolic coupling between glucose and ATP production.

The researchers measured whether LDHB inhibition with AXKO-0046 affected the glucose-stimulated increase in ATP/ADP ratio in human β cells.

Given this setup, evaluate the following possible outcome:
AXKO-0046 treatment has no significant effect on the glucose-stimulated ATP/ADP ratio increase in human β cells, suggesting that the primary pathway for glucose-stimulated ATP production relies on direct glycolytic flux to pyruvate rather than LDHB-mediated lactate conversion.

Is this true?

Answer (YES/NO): YES